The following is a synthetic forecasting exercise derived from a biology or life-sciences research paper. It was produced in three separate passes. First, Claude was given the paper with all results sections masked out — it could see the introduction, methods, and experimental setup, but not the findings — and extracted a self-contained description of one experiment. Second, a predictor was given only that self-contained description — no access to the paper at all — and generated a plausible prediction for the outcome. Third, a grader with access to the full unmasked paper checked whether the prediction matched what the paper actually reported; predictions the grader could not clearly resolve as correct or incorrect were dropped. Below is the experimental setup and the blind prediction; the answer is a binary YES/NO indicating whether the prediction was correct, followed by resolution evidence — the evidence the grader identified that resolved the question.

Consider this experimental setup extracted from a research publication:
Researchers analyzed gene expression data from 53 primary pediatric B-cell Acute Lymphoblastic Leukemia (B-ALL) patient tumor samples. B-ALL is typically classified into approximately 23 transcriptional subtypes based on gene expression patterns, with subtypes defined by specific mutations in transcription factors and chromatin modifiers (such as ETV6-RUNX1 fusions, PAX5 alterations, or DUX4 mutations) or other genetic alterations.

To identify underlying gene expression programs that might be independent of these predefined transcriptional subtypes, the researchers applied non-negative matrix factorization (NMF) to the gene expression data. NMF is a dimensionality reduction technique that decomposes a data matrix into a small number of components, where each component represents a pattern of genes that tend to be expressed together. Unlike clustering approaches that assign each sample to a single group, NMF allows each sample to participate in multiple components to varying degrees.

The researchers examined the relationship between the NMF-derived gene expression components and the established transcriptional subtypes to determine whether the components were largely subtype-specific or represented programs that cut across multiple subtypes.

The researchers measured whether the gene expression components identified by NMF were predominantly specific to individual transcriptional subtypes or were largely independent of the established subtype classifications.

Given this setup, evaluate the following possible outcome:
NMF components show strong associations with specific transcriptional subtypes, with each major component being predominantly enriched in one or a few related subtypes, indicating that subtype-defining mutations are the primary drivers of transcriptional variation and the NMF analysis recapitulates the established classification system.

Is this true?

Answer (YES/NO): NO